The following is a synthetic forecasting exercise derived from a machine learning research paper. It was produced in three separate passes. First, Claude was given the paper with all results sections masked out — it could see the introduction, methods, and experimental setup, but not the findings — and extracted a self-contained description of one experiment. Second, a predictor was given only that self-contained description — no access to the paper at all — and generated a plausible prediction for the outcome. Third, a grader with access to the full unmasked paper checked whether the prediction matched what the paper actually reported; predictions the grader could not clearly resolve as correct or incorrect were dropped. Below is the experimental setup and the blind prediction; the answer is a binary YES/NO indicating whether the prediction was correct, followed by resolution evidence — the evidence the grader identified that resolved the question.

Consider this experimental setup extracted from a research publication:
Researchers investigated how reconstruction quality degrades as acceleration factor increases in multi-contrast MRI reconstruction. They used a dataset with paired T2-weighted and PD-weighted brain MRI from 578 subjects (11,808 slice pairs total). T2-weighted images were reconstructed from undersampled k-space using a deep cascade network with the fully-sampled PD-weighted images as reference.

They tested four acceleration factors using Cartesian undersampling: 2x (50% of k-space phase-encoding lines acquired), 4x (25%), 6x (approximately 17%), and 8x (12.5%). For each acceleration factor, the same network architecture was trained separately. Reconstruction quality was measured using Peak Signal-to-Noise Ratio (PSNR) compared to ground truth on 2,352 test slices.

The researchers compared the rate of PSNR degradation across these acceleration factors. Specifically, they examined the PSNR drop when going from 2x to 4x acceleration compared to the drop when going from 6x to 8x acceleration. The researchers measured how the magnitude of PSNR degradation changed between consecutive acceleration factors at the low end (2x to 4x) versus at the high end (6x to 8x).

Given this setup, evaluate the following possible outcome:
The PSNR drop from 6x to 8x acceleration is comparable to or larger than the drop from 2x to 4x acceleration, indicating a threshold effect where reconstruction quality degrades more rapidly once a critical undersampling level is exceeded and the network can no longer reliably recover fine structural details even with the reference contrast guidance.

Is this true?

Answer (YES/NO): NO